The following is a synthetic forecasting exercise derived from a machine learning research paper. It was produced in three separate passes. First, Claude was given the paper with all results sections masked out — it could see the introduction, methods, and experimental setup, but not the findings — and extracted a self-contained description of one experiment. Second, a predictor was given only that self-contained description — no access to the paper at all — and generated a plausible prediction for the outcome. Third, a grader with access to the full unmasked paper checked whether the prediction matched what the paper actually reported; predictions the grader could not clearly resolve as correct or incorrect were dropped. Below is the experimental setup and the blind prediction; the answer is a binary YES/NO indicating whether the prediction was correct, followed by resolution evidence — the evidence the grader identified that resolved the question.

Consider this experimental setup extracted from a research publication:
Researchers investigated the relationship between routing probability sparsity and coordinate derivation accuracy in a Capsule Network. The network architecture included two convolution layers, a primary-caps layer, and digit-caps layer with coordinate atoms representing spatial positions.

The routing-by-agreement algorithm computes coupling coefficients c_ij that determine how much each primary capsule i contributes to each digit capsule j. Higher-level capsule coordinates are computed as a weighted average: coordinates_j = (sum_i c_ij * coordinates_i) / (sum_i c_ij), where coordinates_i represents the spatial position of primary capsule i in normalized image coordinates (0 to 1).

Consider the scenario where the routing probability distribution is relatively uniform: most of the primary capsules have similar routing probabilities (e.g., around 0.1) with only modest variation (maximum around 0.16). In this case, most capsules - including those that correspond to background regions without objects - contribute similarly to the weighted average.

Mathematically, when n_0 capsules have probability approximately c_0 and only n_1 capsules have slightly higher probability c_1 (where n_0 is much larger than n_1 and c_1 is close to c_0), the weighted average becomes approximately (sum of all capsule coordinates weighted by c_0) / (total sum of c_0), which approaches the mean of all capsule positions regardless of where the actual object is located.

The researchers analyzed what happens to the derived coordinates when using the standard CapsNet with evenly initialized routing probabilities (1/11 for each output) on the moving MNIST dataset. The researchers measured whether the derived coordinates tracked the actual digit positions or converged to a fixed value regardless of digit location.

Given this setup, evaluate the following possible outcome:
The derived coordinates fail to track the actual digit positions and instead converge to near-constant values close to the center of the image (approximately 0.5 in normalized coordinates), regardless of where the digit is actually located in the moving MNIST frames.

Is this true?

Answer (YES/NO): YES